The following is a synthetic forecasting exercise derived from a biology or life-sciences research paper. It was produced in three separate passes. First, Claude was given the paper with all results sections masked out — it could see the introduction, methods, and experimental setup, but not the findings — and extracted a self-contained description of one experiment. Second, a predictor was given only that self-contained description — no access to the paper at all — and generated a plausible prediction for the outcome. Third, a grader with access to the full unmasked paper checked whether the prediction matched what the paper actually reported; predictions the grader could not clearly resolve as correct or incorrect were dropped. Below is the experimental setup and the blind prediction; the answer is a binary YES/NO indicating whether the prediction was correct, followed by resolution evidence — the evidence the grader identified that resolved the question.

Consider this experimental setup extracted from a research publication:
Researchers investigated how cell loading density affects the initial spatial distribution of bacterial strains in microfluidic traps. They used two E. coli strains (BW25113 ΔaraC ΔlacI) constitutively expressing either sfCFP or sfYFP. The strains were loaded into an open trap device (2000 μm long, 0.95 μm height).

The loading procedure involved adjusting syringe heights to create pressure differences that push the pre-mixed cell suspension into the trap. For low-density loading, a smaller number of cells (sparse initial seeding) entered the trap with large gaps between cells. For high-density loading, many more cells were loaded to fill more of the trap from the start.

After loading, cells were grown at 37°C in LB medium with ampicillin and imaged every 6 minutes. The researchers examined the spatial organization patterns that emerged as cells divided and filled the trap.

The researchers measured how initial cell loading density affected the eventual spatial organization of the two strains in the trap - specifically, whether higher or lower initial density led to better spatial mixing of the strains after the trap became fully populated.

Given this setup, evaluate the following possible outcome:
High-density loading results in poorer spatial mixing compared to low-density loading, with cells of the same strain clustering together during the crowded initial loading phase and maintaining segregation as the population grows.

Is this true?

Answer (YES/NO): NO